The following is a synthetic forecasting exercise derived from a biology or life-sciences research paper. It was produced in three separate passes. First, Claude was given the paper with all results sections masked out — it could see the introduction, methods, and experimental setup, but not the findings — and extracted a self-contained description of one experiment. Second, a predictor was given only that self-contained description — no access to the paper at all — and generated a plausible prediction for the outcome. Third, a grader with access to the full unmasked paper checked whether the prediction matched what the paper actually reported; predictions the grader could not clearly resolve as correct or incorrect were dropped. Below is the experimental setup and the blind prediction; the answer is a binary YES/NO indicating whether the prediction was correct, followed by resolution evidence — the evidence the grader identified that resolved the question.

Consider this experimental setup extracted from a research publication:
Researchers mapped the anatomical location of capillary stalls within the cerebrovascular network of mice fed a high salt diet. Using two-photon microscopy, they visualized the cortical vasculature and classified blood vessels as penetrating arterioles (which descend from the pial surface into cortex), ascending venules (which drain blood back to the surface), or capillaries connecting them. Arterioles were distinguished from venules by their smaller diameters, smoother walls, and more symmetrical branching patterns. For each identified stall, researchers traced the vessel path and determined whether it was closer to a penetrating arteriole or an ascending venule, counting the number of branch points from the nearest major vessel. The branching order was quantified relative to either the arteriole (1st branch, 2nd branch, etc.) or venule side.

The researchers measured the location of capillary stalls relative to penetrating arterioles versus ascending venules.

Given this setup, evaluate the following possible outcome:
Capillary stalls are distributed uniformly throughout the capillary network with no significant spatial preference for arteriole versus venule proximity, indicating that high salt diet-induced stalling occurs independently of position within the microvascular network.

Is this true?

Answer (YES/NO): NO